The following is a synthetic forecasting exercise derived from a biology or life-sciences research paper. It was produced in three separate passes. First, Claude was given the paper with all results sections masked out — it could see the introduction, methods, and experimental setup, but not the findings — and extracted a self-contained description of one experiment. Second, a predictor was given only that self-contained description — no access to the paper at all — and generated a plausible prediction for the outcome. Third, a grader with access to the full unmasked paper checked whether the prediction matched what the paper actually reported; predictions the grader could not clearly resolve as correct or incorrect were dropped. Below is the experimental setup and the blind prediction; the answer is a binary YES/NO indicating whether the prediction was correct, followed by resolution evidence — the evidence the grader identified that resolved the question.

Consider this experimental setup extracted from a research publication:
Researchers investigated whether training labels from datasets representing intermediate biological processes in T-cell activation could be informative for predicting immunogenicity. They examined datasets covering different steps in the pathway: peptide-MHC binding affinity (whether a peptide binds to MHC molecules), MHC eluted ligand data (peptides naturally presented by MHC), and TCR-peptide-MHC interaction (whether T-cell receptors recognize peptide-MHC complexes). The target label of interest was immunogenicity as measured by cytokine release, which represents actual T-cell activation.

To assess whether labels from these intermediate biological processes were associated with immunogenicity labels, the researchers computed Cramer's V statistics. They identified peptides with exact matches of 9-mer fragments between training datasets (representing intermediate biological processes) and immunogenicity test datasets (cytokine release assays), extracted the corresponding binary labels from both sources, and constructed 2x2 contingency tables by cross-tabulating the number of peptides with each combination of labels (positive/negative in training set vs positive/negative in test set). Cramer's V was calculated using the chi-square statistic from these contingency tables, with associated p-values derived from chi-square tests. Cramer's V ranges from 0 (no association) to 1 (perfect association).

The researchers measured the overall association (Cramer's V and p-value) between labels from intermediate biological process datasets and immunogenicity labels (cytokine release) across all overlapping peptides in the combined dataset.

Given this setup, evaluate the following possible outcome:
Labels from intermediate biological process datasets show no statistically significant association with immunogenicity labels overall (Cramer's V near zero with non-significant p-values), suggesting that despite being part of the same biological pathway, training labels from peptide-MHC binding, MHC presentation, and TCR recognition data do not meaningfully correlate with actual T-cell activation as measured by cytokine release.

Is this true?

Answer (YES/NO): NO